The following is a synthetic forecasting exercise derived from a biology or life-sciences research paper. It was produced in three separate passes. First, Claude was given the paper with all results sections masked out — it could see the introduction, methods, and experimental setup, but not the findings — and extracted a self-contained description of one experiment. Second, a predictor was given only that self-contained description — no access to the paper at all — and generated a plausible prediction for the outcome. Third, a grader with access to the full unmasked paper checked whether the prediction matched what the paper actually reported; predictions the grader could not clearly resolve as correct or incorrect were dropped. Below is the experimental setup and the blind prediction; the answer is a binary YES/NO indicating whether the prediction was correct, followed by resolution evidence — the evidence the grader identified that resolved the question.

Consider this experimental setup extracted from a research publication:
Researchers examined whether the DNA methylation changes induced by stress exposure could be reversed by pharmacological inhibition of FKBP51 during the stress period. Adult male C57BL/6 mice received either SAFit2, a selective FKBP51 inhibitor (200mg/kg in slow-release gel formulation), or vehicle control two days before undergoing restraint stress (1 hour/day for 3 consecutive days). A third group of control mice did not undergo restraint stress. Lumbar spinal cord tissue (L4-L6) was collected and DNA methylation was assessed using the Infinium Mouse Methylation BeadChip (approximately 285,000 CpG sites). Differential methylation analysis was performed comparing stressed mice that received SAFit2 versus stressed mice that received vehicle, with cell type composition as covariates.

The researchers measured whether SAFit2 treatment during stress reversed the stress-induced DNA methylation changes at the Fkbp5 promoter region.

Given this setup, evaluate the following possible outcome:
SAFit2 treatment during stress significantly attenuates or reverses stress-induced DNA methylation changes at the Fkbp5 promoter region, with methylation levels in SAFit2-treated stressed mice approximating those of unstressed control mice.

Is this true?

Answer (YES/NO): NO